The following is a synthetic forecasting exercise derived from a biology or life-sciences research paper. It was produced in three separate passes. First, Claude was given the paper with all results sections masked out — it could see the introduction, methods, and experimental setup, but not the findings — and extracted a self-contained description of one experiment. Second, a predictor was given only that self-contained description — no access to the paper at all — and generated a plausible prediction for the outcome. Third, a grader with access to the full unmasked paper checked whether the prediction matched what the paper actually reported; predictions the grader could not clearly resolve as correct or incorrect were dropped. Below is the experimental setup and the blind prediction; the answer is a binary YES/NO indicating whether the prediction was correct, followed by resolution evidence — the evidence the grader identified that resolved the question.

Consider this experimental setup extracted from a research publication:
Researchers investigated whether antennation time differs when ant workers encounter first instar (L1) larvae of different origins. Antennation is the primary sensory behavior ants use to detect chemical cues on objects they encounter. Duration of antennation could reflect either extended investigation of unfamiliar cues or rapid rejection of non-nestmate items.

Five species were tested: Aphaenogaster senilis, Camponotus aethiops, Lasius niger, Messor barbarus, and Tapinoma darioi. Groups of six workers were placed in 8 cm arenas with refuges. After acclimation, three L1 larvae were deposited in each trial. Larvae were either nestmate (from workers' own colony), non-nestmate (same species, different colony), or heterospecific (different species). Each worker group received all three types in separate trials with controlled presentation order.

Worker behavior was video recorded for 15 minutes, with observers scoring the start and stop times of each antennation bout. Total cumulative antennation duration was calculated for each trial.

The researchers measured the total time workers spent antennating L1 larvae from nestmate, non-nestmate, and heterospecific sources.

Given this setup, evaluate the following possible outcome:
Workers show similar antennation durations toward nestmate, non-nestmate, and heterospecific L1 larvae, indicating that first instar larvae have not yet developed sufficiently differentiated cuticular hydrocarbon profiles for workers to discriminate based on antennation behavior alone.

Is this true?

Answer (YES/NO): NO